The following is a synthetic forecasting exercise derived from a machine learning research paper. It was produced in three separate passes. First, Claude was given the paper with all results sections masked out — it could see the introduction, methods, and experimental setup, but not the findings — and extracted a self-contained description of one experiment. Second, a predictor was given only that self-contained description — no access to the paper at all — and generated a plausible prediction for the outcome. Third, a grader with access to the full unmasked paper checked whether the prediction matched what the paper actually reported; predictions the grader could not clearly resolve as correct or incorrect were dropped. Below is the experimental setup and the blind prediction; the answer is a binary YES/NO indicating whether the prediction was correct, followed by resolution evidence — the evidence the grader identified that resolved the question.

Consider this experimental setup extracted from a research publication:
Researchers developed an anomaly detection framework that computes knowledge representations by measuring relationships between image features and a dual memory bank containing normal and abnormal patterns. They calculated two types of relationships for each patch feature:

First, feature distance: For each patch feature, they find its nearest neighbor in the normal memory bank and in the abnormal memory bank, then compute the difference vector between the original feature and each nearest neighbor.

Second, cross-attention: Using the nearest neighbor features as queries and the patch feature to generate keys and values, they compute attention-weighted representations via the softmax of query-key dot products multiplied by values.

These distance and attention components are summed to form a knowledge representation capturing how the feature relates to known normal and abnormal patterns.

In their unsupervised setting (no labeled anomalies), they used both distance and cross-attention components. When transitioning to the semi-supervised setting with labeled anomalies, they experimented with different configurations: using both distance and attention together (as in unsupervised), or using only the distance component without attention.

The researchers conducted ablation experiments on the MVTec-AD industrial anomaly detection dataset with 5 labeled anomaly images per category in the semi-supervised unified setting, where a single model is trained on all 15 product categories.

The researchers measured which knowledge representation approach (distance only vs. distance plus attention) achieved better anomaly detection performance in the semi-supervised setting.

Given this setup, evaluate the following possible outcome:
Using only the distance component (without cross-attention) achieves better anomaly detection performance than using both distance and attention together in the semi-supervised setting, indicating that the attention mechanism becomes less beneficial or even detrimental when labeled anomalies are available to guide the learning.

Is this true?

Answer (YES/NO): YES